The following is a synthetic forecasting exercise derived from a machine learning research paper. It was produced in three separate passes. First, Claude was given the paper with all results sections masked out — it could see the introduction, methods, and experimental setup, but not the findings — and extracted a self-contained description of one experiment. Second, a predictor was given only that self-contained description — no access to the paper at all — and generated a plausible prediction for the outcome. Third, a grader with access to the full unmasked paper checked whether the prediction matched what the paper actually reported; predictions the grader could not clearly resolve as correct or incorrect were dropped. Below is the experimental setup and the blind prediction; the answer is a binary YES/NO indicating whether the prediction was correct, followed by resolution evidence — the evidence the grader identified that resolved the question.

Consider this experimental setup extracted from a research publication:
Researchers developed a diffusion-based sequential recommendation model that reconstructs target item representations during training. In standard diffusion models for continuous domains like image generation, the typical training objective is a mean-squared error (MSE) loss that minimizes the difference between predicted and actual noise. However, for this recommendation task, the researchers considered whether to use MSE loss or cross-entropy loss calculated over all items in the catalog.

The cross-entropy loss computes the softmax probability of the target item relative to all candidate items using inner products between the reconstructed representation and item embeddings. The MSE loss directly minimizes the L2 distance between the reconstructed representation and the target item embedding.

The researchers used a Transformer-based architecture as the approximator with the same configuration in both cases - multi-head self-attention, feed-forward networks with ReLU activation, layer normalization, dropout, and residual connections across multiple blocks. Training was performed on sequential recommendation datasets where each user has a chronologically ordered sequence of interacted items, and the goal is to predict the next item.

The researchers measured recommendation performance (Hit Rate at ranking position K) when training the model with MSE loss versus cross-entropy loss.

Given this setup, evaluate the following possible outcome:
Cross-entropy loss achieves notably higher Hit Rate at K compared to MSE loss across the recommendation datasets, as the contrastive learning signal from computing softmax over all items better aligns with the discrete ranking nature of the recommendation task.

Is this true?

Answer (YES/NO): NO